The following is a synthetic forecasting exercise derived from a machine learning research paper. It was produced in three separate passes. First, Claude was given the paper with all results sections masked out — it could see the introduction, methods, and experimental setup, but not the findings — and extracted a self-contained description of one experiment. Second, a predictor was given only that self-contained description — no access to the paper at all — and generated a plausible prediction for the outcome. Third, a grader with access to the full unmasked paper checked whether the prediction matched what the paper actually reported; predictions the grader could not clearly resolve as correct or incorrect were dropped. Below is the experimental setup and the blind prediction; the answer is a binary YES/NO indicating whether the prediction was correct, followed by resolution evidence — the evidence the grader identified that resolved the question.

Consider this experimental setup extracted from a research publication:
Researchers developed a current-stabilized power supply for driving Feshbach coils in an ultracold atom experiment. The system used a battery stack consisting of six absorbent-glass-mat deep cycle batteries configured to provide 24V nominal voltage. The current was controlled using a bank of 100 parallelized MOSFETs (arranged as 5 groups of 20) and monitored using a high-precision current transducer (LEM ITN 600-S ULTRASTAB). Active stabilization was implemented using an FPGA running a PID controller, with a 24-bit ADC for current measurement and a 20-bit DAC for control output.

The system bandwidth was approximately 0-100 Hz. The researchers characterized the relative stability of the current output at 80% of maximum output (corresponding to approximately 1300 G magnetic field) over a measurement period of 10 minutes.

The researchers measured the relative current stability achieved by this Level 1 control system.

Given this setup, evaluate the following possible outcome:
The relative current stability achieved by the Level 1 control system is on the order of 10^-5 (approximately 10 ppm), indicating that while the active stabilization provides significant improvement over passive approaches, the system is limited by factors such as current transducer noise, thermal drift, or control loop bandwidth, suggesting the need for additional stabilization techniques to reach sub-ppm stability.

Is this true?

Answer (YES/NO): NO